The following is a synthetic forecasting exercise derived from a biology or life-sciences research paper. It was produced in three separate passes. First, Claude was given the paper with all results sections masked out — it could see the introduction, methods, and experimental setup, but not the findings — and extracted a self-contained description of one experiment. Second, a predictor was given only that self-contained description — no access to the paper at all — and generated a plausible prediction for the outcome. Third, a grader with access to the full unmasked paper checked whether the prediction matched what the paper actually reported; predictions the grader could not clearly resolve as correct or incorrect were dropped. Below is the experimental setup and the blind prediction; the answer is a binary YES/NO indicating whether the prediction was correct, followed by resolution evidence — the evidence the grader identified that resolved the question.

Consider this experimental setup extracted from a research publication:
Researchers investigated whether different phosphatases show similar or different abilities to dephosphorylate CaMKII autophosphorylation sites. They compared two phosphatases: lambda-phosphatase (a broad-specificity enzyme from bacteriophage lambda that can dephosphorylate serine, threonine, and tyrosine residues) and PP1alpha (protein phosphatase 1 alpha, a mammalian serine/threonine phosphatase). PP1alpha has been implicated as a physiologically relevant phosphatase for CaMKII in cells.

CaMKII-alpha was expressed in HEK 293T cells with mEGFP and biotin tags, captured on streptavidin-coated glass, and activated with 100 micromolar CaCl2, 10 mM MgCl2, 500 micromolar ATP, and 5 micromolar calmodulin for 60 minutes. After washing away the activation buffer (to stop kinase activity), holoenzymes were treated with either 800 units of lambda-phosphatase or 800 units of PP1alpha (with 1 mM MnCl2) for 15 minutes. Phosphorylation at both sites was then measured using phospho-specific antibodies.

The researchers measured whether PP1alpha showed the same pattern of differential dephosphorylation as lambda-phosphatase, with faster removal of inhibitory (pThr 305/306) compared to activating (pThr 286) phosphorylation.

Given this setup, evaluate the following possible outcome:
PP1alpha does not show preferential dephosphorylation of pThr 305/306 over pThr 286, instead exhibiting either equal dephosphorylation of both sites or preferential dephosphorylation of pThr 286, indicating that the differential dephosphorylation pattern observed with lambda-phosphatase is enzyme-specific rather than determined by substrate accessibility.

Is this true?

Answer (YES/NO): NO